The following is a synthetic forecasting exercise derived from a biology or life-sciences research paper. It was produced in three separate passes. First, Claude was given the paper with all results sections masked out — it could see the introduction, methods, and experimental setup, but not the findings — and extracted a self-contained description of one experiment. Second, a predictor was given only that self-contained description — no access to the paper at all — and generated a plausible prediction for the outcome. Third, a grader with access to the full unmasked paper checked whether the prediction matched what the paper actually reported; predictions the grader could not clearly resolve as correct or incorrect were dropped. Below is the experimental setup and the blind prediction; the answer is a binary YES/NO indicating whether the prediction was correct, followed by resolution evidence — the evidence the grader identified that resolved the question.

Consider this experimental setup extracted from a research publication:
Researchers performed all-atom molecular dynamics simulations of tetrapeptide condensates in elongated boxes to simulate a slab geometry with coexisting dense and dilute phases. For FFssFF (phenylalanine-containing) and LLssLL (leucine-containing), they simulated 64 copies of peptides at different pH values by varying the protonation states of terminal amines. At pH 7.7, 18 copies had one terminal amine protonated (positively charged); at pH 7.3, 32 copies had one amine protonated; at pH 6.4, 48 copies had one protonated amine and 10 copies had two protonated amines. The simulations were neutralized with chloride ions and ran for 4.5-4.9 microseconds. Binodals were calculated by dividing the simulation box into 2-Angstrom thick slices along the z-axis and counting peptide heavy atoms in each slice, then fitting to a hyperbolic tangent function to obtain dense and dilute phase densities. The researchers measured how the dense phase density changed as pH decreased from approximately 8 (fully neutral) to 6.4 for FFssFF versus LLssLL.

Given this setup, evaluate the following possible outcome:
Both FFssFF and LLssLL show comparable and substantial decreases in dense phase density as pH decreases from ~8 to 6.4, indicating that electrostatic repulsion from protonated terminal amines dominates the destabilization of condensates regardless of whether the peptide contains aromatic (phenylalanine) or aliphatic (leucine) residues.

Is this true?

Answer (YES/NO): NO